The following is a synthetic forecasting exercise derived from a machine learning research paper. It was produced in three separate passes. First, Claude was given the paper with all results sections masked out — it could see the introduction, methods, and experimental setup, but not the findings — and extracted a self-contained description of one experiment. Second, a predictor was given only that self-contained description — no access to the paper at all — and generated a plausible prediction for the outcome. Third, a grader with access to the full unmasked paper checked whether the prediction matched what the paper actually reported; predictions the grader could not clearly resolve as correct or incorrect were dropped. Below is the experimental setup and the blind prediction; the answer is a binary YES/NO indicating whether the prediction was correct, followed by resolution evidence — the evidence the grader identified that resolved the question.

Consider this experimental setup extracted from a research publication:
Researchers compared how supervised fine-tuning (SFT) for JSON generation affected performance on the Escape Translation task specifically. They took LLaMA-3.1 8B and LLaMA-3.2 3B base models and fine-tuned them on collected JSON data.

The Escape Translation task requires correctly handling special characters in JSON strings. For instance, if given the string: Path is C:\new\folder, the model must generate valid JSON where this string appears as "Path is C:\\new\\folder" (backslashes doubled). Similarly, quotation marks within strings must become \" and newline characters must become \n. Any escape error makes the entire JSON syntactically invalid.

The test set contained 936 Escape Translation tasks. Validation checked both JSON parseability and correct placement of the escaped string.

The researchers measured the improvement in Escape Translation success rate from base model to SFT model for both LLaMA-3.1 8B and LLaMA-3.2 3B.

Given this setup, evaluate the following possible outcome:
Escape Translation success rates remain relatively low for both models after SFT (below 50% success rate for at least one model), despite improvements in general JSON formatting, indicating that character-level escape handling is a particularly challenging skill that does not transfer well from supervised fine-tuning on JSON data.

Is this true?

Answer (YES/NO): NO